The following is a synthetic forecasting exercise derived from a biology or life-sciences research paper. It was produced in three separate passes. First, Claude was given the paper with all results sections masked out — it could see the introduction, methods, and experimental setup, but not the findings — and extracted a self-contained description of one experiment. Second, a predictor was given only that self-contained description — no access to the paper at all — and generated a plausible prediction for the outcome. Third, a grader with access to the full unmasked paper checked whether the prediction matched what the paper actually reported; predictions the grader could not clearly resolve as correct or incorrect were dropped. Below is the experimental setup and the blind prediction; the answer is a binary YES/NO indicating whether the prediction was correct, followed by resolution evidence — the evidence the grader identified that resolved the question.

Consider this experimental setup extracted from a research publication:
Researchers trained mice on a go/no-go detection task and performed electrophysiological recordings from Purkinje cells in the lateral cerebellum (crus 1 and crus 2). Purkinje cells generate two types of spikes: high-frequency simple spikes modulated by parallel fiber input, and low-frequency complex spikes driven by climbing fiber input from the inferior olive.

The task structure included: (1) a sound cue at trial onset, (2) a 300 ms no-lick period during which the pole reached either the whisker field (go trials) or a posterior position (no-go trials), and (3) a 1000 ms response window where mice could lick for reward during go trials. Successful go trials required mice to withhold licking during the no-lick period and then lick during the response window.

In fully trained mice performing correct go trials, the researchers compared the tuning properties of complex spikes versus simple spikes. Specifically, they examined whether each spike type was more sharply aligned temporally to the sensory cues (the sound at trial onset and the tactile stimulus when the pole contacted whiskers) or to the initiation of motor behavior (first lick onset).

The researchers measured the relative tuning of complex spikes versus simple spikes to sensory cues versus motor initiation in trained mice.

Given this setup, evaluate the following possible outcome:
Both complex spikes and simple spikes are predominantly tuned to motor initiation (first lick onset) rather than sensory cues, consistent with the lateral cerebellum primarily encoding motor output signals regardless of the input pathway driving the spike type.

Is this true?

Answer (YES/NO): NO